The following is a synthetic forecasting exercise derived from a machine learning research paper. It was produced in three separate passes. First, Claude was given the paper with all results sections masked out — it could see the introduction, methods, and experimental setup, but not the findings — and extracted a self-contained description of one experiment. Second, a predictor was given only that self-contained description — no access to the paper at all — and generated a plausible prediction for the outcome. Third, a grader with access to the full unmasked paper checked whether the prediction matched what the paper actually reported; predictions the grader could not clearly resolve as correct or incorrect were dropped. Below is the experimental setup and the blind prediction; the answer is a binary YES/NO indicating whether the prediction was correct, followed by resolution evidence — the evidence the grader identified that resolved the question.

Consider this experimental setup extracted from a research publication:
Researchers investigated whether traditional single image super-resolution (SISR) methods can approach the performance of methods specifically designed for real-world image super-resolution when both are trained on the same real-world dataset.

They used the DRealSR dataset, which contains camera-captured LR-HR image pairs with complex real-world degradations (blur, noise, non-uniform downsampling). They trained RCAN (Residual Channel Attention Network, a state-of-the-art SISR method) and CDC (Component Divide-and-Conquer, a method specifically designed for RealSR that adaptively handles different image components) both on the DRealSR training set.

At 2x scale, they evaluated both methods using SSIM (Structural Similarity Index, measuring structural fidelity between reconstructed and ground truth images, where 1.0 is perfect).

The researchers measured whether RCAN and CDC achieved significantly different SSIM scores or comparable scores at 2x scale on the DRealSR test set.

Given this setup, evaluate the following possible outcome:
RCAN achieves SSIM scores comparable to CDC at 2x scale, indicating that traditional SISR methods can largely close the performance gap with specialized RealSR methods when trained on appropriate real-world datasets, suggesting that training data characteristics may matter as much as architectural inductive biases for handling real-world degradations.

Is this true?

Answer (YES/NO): YES